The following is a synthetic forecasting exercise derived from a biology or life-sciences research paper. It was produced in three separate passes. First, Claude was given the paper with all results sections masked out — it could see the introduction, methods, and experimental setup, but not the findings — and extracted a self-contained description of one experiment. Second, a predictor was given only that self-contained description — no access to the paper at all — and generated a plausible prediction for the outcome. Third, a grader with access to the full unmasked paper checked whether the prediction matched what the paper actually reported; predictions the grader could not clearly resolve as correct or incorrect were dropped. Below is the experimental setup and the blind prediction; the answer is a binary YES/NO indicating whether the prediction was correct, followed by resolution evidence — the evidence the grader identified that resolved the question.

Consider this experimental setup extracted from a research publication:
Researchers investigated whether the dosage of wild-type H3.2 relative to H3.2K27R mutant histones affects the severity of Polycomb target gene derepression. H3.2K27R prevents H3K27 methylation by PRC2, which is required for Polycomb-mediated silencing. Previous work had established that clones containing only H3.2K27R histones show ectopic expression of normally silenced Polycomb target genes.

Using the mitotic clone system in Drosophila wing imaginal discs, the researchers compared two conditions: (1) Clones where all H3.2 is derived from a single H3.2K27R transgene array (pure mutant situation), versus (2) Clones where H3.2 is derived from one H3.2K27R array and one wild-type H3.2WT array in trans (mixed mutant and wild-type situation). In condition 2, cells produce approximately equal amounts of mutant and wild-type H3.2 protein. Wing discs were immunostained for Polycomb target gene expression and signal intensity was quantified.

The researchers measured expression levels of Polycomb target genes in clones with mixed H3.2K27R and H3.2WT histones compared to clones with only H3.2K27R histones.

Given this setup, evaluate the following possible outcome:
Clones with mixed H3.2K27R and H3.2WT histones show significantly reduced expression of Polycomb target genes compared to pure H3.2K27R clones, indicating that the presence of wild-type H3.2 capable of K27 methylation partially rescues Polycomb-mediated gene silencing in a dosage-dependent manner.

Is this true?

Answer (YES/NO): YES